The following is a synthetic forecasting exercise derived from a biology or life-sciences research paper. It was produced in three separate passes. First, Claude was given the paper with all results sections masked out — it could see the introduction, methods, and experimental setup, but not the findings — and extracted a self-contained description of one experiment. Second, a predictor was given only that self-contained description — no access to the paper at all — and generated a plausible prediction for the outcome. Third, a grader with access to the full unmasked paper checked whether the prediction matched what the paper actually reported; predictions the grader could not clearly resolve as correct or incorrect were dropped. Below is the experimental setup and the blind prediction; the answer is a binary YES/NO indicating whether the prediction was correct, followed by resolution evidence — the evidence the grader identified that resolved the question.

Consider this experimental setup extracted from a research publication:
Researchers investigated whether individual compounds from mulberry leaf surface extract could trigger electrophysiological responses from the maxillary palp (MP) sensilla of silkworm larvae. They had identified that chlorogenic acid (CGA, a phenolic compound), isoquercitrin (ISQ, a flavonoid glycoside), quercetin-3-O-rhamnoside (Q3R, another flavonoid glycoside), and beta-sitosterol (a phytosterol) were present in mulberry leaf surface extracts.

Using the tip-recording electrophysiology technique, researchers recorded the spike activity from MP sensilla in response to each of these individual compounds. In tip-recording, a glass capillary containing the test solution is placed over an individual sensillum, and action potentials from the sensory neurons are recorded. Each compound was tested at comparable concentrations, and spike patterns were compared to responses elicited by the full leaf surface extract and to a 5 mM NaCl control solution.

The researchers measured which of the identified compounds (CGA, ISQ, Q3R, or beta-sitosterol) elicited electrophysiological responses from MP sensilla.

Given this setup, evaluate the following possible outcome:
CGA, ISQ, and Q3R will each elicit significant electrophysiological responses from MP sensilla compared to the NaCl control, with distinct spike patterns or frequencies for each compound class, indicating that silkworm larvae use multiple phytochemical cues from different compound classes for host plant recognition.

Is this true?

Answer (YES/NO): YES